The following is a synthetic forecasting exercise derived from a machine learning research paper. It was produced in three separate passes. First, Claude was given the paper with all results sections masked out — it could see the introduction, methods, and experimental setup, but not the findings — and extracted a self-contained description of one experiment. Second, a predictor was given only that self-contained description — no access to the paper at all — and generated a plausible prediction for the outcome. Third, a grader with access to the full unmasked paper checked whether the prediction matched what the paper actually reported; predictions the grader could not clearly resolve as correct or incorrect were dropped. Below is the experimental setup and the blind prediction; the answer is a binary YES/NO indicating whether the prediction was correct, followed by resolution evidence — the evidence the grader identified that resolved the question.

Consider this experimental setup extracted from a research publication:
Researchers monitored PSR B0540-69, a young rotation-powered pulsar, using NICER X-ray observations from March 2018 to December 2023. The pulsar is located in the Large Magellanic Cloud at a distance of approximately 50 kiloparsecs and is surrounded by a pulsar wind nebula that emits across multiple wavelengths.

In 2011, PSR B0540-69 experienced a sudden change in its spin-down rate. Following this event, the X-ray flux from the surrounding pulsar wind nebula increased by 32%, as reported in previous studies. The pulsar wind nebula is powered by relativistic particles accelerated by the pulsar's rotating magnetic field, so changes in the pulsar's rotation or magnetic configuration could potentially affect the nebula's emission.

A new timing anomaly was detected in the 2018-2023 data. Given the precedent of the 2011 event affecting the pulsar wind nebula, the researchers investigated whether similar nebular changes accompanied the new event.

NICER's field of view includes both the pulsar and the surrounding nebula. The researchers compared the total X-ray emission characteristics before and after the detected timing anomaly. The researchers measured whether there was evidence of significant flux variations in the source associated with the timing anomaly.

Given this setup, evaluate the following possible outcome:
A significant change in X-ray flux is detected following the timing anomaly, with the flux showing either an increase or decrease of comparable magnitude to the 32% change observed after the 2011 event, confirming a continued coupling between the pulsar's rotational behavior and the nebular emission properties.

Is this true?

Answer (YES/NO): NO